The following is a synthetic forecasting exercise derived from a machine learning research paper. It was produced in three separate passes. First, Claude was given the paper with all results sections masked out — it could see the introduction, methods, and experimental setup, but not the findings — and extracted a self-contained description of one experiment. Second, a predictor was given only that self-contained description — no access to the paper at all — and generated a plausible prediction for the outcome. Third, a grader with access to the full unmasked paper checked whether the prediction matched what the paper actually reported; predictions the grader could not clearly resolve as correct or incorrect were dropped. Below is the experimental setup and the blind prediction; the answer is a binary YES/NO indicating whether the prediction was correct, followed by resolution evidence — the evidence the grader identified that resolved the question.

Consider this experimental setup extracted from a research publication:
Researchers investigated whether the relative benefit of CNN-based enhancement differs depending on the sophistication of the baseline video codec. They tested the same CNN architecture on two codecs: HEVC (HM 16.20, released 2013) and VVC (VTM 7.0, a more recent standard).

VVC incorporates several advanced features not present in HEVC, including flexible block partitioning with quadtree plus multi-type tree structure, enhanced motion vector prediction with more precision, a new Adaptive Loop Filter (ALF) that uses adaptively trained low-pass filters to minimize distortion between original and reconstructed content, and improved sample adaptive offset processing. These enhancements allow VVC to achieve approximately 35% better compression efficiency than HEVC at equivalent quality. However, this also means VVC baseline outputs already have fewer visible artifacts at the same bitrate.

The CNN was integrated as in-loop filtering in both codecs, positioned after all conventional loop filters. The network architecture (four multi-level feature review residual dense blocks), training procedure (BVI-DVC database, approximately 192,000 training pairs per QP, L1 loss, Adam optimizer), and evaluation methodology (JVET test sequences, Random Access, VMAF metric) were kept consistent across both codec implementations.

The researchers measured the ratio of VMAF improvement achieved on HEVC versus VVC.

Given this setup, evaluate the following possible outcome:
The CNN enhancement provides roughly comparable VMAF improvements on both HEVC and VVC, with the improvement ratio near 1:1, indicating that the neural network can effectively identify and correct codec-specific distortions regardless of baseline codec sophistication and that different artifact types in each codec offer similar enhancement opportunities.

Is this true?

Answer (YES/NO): NO